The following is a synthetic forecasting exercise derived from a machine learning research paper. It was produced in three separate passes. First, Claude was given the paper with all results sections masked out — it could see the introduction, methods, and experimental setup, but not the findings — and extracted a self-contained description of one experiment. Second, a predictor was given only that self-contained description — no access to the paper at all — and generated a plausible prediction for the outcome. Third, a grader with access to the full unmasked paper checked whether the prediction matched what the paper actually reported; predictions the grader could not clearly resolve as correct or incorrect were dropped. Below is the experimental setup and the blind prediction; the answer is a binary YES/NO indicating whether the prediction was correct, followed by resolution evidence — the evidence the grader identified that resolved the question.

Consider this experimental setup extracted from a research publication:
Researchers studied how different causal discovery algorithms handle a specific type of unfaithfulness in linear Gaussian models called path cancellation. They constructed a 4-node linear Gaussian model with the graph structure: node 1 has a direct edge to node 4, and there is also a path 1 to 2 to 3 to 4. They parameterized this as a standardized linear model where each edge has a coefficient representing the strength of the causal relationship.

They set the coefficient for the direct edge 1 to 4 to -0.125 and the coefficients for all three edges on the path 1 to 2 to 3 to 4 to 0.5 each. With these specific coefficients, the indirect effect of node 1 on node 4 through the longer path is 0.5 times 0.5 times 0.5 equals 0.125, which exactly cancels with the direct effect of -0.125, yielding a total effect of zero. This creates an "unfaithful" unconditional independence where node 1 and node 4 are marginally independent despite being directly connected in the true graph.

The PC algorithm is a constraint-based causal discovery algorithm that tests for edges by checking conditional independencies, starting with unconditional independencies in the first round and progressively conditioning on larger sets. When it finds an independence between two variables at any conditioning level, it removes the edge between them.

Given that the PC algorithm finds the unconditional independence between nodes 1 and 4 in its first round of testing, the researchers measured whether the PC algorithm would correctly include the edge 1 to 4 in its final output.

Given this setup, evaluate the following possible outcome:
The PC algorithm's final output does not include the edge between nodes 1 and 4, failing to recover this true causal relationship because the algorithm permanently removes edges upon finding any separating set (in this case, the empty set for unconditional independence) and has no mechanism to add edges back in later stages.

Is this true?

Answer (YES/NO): YES